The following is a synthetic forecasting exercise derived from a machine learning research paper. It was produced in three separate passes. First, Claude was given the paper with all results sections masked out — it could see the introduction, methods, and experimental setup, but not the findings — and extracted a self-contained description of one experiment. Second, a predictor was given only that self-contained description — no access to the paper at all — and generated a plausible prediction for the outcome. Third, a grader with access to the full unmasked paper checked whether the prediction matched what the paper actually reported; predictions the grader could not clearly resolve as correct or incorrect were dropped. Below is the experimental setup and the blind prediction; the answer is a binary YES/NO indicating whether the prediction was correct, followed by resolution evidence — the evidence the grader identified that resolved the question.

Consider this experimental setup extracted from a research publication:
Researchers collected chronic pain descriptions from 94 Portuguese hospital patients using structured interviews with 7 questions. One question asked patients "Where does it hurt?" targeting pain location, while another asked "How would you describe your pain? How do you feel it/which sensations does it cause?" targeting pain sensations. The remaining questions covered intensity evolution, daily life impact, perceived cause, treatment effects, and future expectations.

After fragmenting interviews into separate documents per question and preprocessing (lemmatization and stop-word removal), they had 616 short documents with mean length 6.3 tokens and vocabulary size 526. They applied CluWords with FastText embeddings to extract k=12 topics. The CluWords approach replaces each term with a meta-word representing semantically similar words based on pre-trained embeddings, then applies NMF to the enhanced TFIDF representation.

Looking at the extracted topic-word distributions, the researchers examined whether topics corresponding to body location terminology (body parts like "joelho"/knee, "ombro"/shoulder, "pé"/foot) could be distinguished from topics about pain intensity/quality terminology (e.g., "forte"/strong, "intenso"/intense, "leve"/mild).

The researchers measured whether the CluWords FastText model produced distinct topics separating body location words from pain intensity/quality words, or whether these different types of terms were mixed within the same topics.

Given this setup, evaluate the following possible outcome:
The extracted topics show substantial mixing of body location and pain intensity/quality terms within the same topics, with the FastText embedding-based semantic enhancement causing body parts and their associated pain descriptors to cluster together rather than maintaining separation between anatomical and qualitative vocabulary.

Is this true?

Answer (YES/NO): NO